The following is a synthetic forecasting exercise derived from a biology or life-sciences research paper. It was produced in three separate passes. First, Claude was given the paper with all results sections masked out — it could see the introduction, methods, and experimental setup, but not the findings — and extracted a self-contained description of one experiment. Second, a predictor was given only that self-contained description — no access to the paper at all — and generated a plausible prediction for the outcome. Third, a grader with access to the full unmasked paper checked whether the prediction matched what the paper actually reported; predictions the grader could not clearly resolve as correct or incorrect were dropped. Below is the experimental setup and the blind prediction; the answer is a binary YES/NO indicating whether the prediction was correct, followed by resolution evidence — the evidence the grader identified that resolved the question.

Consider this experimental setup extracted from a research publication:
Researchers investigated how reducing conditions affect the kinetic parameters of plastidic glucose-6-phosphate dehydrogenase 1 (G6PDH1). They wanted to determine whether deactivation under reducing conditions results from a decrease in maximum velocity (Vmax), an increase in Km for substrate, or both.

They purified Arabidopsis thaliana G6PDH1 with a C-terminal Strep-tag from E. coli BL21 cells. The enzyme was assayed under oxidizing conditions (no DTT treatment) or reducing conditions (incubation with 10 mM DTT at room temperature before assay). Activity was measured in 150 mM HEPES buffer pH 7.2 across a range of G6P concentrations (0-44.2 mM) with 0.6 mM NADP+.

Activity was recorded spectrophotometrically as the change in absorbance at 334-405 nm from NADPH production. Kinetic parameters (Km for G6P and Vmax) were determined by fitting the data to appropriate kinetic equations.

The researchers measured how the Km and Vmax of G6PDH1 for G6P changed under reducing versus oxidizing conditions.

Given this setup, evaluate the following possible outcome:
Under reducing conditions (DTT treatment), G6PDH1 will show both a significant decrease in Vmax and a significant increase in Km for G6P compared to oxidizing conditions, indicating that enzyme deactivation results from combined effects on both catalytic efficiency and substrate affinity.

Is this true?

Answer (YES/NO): YES